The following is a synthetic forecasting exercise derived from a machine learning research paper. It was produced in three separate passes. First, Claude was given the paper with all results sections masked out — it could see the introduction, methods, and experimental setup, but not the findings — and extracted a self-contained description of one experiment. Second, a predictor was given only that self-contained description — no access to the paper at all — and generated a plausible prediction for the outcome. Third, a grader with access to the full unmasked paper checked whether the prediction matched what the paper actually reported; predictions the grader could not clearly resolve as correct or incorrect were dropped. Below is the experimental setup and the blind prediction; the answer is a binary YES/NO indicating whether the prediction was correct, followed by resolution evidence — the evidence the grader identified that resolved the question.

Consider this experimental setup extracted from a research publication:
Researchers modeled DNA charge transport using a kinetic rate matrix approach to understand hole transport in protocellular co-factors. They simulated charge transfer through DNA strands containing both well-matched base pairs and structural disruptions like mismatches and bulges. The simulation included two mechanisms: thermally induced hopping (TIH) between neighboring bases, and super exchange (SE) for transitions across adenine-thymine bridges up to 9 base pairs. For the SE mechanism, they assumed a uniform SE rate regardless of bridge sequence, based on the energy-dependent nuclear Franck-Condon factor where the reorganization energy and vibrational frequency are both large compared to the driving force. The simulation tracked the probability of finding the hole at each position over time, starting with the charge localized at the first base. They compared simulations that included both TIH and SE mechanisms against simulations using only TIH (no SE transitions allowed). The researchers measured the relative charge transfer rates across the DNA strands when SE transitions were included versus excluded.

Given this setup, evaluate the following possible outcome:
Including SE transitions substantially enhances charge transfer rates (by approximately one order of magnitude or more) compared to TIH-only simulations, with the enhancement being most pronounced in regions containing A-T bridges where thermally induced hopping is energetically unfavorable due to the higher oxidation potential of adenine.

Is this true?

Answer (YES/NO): YES